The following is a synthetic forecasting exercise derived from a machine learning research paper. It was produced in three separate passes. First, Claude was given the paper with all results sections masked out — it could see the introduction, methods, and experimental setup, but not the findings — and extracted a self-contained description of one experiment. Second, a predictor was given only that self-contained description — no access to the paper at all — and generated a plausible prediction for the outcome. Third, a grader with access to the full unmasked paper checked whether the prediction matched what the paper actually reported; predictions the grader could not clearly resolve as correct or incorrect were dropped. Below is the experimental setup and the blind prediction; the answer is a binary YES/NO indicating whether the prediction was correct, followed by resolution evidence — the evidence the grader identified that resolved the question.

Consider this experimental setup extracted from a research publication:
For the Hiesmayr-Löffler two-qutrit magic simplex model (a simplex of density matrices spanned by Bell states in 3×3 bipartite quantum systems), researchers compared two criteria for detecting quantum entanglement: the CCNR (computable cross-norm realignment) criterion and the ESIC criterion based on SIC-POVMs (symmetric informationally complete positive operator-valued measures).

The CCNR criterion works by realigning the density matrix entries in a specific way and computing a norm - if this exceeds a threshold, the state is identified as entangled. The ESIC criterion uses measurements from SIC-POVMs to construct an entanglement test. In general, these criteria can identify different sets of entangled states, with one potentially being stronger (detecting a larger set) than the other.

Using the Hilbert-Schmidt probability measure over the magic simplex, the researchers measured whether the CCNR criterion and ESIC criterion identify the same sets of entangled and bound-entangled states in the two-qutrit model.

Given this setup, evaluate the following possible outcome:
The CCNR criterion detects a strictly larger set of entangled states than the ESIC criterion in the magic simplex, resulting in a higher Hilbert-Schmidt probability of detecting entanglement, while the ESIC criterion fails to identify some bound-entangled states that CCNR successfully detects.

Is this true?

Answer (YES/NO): NO